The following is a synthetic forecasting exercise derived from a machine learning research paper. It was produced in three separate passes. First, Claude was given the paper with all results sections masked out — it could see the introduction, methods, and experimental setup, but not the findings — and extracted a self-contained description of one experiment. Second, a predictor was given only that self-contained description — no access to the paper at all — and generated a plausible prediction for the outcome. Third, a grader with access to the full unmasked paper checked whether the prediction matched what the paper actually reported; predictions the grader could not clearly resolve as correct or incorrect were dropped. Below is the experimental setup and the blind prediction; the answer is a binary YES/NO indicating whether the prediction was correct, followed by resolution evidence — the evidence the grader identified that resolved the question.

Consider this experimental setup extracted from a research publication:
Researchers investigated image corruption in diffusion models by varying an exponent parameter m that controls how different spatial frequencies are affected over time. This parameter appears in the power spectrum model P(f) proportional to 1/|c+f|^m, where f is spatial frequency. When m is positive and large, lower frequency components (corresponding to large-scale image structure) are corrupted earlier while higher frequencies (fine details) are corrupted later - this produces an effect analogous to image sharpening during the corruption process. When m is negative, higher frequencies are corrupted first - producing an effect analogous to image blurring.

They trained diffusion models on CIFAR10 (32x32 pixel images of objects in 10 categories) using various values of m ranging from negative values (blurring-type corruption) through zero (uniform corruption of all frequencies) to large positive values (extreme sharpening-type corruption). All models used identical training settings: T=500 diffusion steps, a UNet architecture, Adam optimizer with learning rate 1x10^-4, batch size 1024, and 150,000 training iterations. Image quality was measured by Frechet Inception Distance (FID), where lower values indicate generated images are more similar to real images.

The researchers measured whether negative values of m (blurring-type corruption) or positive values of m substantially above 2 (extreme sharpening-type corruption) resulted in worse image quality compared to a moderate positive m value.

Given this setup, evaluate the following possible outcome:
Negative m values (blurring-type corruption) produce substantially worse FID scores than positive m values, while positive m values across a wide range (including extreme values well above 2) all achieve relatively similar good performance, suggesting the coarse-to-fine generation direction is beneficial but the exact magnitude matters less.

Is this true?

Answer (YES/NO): NO